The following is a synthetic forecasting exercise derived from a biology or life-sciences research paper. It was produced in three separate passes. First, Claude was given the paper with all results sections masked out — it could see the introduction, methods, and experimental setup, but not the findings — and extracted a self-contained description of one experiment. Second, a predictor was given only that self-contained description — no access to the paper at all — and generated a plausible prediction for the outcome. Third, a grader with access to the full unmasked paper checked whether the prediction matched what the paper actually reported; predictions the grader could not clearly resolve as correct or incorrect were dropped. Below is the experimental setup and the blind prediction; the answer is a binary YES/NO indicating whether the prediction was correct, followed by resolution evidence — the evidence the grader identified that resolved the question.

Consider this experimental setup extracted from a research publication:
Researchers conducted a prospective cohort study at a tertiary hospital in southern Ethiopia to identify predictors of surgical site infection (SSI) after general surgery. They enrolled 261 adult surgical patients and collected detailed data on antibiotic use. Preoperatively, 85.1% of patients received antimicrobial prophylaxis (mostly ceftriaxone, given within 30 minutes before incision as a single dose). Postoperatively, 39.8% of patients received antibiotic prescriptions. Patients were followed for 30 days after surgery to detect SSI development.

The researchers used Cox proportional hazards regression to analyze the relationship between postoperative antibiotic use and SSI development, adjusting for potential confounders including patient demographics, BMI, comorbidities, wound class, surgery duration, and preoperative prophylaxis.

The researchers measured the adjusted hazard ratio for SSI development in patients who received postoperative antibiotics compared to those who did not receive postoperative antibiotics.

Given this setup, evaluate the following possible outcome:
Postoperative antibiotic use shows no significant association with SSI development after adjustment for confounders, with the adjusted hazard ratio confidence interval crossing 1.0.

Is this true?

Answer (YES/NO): NO